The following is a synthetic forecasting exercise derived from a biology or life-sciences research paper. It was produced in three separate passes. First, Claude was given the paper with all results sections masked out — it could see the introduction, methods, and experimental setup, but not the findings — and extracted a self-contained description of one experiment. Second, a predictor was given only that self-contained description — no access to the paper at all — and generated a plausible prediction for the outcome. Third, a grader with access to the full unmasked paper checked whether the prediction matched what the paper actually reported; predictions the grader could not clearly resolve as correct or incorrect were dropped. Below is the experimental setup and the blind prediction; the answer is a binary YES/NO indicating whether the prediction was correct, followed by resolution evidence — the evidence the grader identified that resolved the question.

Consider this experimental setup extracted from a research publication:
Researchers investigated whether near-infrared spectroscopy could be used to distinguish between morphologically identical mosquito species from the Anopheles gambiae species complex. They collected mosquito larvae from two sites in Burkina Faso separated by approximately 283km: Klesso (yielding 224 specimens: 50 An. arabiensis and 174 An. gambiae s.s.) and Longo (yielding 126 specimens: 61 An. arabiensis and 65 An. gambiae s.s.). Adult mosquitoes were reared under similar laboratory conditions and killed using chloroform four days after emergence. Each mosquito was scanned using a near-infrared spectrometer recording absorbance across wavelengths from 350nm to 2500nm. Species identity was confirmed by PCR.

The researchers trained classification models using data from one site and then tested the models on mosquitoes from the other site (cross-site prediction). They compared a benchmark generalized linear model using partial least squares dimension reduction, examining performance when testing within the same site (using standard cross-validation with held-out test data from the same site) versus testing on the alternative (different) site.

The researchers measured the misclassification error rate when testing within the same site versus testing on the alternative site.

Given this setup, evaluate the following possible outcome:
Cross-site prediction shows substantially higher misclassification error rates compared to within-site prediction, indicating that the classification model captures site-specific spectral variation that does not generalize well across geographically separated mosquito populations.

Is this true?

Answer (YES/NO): YES